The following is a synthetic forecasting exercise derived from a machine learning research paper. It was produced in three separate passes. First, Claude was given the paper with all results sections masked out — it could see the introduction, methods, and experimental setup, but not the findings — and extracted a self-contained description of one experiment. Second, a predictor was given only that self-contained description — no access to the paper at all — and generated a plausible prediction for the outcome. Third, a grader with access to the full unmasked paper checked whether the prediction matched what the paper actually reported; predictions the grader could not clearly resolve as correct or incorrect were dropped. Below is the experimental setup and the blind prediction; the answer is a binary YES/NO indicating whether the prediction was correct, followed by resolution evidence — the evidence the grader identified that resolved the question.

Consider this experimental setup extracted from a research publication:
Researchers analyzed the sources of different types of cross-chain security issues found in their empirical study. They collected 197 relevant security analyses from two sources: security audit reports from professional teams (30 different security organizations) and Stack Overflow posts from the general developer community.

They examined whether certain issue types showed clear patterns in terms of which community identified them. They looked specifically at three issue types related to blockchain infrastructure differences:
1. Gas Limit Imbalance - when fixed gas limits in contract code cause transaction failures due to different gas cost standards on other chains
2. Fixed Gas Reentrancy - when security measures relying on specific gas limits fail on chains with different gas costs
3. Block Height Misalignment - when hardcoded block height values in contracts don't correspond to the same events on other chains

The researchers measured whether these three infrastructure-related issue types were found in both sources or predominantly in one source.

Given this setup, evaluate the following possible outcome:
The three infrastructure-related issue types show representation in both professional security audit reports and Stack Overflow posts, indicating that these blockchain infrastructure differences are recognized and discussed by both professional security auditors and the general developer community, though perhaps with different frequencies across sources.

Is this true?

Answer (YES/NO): NO